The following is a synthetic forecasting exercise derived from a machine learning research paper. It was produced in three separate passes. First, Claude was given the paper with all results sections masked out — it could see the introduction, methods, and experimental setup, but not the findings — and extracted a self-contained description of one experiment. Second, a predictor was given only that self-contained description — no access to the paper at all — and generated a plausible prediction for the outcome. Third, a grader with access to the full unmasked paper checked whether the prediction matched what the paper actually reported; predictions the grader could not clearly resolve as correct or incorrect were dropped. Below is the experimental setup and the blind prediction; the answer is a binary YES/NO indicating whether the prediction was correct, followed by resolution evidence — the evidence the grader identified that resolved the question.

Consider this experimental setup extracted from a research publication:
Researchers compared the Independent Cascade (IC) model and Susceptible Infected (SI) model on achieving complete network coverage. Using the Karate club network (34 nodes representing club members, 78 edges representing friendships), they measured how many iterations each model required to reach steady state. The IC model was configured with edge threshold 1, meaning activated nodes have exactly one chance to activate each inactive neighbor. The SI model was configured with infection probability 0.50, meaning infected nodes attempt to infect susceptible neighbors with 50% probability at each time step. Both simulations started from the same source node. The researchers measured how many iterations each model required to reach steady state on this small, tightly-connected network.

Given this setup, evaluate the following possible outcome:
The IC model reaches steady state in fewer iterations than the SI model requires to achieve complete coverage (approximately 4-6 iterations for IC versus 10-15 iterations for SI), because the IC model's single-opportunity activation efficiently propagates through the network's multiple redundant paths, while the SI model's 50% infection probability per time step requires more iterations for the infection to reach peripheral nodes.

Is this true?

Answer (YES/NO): NO